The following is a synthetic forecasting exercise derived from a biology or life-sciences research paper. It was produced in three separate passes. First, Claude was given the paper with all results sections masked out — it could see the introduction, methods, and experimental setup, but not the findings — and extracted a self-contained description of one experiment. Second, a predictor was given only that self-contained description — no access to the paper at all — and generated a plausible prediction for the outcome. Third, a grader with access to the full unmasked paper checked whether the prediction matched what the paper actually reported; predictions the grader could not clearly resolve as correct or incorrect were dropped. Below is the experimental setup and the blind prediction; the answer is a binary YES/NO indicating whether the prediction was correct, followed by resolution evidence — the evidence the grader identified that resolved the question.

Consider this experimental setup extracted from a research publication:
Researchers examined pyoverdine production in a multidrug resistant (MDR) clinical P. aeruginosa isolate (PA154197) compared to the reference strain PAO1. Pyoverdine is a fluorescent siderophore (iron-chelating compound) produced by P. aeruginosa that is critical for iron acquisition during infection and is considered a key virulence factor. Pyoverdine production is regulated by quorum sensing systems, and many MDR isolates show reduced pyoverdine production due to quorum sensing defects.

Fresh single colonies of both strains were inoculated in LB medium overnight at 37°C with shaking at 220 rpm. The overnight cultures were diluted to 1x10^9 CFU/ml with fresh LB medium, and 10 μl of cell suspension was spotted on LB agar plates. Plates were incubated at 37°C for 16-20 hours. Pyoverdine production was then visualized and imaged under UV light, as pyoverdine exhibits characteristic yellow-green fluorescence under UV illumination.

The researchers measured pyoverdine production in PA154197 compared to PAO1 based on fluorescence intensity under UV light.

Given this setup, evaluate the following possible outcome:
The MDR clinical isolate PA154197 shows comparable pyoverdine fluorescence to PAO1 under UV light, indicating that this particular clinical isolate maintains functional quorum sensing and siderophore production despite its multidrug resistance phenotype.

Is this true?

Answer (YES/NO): NO